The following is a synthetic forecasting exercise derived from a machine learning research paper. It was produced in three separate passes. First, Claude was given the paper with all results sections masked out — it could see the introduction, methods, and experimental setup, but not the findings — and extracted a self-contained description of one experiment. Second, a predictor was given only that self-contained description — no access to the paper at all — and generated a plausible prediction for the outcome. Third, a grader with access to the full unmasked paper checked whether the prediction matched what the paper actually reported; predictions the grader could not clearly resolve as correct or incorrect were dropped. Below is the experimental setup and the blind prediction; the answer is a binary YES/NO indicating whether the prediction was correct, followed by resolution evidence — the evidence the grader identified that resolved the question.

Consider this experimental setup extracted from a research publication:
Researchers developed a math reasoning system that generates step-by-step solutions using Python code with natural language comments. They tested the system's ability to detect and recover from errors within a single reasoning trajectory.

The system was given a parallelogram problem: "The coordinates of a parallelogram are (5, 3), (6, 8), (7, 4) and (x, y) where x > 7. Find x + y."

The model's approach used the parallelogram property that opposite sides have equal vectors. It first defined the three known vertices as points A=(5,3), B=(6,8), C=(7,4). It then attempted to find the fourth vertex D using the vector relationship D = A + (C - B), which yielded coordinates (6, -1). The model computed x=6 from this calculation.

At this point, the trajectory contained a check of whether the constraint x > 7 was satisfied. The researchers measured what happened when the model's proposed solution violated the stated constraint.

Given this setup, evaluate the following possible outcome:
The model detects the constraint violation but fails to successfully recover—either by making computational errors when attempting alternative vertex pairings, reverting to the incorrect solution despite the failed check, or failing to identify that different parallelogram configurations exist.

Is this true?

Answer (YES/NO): NO